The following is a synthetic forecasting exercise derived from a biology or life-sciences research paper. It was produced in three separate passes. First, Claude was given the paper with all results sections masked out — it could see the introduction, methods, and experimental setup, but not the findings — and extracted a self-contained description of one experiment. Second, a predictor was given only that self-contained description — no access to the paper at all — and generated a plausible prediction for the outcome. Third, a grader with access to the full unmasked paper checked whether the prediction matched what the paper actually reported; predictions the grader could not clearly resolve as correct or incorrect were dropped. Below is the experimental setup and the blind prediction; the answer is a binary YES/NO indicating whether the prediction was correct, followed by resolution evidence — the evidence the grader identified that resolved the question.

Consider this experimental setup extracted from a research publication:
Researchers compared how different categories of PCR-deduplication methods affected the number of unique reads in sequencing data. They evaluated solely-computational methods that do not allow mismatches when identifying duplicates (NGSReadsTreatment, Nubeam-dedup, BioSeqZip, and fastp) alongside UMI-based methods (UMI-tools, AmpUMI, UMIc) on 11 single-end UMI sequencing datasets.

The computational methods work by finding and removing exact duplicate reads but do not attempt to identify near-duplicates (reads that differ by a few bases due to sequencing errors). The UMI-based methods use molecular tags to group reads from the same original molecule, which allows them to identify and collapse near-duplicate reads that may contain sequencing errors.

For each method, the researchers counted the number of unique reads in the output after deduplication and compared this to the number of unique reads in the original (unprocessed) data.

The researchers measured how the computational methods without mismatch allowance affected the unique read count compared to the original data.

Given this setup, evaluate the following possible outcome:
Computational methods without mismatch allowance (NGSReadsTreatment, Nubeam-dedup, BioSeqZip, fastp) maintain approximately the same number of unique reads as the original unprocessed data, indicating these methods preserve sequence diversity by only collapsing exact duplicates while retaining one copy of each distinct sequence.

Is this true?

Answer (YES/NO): YES